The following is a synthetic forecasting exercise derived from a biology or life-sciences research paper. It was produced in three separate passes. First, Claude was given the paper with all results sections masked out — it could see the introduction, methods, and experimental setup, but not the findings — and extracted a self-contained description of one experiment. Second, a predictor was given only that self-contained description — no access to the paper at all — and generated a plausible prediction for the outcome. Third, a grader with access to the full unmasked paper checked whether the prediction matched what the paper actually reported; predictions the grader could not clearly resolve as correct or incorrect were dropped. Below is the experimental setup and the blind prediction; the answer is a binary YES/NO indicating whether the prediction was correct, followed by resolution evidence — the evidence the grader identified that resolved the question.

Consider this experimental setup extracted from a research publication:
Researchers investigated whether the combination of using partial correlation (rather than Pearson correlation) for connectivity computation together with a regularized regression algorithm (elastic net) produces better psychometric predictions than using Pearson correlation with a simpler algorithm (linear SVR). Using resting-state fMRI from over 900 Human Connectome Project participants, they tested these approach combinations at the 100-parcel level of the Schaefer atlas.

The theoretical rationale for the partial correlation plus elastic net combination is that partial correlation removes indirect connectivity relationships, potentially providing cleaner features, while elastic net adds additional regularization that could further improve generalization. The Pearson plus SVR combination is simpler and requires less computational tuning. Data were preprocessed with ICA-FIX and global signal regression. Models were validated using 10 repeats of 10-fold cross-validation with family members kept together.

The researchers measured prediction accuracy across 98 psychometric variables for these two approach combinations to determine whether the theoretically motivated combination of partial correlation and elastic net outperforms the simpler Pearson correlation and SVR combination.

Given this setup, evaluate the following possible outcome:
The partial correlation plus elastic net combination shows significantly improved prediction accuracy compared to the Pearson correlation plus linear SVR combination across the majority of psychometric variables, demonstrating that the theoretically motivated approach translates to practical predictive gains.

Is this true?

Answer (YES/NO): NO